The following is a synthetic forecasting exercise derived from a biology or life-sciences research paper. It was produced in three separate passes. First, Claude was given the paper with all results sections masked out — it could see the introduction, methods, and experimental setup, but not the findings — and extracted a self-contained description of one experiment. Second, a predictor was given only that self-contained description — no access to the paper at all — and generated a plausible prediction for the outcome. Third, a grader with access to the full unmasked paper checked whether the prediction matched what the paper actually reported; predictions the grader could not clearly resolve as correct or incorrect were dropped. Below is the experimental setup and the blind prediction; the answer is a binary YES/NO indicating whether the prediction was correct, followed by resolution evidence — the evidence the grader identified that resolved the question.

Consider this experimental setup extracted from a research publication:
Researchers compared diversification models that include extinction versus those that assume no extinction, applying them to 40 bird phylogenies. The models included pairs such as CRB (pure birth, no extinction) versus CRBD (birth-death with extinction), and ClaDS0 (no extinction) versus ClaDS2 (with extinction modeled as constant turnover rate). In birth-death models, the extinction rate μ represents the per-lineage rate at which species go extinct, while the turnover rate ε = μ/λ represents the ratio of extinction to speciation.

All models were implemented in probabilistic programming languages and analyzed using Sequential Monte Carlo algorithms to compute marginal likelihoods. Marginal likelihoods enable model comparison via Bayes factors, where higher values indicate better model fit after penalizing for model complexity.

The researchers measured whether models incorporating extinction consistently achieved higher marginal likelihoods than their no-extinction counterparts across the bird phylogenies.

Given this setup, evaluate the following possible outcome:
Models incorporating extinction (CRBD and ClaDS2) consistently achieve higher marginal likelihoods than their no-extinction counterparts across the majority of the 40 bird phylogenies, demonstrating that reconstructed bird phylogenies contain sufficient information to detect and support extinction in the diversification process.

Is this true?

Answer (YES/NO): NO